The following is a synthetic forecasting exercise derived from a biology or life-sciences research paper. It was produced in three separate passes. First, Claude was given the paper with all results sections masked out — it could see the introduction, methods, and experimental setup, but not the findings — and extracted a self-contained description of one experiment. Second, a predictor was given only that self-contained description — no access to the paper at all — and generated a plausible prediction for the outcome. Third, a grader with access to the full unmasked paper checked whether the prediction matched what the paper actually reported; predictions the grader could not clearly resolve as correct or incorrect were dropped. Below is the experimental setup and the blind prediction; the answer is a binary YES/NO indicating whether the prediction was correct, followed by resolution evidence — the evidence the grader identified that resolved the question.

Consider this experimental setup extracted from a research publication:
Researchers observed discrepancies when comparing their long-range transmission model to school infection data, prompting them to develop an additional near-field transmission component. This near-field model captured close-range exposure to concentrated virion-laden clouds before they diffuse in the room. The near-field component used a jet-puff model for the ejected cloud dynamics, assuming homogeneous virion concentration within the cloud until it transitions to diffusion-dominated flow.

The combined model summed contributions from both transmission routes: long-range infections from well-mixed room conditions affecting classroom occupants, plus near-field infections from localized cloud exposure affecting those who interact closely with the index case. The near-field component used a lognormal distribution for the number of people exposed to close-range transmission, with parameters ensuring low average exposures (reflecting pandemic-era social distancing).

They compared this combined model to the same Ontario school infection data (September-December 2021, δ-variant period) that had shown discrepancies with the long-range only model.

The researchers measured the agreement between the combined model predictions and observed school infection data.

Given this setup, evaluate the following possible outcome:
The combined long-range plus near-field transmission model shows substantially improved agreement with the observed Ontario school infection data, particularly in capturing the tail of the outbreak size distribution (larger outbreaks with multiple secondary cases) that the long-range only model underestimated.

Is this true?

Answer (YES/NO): NO